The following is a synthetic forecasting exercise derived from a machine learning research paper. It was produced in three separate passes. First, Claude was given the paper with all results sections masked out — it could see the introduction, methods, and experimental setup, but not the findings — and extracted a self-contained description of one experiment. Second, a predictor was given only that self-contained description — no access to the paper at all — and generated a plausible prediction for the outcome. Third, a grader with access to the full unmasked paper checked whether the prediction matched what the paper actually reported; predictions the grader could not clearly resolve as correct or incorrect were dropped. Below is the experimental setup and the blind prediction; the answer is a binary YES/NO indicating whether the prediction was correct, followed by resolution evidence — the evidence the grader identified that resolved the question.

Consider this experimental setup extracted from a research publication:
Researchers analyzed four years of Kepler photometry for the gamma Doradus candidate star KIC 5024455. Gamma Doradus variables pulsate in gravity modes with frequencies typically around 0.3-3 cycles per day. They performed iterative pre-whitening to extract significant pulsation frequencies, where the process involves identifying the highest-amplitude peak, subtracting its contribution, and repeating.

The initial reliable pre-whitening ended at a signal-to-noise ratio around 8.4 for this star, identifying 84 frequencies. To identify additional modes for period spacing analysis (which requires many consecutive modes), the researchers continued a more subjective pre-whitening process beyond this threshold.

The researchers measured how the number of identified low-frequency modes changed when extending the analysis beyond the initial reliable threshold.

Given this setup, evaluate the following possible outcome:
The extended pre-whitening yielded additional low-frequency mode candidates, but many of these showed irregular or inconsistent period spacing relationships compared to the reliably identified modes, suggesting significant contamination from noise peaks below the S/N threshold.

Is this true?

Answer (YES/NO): NO